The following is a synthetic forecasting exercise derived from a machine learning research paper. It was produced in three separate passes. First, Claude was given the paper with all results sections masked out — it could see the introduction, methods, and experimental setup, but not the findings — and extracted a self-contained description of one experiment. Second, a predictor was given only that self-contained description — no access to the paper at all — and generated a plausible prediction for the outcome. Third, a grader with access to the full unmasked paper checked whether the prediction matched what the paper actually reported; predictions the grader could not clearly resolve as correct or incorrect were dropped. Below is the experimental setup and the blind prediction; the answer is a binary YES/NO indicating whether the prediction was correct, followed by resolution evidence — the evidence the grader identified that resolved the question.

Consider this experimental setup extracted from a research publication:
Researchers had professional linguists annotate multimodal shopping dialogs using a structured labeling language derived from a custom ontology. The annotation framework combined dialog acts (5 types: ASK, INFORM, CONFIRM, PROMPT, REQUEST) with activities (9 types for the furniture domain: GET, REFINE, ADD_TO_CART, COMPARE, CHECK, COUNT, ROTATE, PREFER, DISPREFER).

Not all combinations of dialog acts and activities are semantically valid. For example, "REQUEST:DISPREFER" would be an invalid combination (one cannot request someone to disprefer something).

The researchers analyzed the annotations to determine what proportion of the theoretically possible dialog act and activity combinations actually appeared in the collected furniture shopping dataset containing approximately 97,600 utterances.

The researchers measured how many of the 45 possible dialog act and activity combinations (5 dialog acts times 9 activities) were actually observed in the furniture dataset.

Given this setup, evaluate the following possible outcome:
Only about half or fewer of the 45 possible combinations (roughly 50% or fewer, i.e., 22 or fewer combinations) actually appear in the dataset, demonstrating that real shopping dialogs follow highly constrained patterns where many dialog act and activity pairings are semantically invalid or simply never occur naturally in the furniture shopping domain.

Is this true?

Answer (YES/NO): NO